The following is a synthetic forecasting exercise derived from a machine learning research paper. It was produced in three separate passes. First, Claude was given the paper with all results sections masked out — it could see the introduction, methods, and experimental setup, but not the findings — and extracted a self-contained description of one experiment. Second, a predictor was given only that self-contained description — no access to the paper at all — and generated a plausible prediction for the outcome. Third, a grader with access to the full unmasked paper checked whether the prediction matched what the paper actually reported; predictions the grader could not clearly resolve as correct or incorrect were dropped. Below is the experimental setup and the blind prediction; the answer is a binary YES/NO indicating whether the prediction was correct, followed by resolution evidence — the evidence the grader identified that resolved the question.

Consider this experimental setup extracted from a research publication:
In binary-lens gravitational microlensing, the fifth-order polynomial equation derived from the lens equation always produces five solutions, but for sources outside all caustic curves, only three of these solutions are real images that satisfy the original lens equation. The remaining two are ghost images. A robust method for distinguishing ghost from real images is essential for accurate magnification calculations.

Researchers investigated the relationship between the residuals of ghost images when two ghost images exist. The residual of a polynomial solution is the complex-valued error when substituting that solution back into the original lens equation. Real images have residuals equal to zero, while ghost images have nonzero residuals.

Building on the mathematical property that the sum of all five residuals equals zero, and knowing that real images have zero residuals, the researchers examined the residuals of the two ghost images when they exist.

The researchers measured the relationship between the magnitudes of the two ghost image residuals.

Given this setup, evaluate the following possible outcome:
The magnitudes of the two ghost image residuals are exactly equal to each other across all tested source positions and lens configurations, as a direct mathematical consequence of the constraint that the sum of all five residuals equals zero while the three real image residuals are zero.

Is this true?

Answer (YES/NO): YES